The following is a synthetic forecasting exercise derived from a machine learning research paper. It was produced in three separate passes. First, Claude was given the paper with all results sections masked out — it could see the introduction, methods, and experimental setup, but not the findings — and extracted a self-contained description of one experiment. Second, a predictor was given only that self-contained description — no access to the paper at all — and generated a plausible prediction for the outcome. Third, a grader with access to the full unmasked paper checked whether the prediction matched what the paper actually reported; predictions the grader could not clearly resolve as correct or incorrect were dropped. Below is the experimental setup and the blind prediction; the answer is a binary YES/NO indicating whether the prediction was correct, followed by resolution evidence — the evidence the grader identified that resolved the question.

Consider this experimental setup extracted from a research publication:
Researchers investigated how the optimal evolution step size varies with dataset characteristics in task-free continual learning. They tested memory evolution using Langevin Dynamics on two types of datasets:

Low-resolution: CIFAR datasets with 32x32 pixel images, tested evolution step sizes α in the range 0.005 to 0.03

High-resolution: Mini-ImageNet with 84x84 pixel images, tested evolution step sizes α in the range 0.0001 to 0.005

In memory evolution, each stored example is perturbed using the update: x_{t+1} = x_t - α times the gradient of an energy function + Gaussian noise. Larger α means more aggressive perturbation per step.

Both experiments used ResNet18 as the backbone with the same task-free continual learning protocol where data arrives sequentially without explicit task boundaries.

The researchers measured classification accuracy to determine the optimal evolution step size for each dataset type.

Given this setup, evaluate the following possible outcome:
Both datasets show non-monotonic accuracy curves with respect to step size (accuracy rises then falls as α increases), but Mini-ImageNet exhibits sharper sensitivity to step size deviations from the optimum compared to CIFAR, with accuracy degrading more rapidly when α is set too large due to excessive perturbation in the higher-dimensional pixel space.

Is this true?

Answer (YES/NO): NO